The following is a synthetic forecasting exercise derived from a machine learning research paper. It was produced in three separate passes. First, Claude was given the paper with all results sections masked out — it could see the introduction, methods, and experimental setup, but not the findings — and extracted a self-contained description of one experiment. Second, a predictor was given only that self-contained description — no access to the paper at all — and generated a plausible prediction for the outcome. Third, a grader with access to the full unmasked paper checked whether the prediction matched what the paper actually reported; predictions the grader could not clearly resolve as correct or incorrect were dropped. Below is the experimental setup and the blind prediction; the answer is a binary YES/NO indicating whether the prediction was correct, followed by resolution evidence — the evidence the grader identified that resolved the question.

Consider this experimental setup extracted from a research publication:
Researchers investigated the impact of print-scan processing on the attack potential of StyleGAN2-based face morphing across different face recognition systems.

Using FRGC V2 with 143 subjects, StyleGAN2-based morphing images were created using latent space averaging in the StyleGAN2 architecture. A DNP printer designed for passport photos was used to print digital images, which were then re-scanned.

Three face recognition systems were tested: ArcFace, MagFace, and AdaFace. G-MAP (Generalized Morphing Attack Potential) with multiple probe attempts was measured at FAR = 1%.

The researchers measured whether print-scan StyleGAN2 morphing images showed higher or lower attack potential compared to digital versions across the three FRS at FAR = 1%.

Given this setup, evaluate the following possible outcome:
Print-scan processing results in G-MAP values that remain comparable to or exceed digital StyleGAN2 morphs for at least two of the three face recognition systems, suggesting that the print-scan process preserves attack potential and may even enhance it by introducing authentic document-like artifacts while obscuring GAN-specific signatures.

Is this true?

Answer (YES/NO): YES